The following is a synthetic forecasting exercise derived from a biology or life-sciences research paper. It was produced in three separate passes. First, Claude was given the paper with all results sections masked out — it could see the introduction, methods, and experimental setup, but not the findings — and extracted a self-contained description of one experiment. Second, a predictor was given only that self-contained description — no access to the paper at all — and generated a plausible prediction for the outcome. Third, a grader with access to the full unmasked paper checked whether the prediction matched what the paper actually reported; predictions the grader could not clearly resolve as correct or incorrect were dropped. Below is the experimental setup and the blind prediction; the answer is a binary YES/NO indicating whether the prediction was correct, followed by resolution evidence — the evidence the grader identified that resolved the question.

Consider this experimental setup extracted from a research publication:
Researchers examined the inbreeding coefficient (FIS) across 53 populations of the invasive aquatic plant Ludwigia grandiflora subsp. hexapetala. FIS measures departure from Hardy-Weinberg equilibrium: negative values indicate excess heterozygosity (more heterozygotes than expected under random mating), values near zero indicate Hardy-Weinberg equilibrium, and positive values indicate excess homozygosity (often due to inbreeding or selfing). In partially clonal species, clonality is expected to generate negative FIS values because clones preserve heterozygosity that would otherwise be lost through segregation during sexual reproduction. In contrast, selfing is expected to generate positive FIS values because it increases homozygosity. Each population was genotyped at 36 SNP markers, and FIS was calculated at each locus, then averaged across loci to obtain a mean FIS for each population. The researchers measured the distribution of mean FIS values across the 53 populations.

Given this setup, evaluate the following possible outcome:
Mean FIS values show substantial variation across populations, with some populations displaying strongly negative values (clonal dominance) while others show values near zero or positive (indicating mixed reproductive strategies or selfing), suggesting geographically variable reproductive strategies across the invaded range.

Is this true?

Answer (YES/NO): NO